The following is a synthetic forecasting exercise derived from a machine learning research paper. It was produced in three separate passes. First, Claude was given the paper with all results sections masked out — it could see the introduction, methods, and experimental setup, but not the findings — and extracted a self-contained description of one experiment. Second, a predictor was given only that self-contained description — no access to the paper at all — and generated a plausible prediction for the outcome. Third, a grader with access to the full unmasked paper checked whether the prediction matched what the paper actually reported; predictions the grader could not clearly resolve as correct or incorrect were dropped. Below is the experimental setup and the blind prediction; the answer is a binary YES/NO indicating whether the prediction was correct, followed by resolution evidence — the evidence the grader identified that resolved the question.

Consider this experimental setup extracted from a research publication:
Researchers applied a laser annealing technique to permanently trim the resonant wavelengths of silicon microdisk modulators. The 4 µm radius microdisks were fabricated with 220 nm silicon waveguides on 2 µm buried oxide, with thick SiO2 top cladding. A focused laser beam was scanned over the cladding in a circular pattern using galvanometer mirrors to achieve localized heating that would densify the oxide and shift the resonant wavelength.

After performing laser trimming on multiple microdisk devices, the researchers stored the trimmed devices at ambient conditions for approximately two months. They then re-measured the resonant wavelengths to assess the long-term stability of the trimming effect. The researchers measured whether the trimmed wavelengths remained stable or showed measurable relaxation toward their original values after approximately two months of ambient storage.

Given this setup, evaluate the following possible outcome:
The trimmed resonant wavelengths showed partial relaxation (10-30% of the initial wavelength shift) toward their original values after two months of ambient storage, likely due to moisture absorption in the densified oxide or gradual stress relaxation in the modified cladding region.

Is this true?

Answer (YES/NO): NO